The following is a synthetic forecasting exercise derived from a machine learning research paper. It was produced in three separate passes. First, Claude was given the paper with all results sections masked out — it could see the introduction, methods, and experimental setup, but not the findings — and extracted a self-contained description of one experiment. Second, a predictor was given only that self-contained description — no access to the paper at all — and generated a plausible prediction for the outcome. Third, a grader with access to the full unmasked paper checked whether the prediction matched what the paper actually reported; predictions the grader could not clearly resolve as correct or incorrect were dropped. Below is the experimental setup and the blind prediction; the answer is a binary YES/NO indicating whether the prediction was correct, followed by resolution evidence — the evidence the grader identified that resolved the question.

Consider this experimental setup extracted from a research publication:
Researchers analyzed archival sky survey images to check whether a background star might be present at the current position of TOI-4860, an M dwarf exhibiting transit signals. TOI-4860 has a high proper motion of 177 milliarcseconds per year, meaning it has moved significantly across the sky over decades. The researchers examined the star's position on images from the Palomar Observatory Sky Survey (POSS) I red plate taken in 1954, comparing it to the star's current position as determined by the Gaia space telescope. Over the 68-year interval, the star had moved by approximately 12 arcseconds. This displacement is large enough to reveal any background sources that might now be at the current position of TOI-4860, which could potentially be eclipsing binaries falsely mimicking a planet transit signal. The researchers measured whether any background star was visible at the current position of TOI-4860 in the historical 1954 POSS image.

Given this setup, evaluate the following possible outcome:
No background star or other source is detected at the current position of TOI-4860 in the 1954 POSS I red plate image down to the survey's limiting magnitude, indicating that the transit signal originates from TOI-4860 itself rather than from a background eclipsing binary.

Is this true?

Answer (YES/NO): YES